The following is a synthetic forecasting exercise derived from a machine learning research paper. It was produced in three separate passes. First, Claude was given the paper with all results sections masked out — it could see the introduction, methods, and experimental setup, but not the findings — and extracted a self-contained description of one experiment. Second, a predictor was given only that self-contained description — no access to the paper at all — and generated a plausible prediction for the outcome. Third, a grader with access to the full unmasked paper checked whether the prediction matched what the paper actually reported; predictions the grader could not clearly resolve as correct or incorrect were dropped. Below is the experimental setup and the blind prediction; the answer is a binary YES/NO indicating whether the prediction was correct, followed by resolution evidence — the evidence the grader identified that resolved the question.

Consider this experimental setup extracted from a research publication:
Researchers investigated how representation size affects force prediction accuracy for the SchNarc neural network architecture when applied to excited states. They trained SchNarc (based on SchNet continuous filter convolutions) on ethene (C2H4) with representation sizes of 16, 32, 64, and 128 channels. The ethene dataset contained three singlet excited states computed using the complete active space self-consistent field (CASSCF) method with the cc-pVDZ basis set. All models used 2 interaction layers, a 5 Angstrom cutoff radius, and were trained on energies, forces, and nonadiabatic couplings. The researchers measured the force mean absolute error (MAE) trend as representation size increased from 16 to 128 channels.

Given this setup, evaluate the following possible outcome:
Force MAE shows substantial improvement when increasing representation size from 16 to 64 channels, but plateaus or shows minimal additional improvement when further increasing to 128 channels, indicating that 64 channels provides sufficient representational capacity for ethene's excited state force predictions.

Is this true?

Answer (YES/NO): NO